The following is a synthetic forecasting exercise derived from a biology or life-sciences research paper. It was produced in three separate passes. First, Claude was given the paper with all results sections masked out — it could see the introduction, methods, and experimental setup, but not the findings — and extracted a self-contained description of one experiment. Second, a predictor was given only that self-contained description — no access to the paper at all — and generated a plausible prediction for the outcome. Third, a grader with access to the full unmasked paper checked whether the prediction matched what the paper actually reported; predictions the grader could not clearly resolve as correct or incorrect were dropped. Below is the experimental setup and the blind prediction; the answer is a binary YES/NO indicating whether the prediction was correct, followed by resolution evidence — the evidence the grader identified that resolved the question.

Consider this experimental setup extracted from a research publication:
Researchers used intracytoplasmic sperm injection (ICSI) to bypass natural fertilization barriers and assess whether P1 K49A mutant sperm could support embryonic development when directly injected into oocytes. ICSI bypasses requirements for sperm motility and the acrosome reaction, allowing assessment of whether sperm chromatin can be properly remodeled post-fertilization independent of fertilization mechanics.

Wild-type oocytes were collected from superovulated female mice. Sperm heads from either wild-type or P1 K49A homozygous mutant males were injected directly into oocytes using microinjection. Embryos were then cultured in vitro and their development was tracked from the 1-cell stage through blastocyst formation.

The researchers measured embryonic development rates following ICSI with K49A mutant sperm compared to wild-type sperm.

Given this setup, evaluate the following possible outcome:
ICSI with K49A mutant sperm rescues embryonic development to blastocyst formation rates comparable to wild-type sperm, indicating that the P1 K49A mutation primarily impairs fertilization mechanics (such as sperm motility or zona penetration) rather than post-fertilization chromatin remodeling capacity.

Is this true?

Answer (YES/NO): NO